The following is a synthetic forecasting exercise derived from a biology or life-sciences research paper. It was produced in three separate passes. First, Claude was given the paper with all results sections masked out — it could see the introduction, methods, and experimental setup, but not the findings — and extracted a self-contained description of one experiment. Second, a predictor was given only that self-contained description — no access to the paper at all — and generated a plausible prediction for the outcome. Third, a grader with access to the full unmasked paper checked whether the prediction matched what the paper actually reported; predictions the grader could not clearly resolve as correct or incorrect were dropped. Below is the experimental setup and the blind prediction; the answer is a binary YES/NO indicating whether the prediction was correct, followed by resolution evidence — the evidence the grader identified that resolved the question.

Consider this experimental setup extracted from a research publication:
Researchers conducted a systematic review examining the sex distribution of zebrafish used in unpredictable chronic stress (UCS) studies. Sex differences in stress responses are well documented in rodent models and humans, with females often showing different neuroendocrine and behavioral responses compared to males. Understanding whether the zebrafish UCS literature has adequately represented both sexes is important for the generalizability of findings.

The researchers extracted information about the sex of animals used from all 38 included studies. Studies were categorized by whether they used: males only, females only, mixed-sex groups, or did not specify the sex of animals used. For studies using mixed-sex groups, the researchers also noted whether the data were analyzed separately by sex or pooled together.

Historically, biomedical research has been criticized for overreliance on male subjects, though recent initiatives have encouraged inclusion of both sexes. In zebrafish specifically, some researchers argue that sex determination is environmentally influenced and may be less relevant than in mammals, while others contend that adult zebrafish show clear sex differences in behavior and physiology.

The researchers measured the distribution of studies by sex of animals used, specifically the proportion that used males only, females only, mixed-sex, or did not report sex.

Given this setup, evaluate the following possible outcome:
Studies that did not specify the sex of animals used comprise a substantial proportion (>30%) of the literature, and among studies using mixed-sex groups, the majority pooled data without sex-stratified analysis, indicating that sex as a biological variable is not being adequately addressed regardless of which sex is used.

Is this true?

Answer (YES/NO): NO